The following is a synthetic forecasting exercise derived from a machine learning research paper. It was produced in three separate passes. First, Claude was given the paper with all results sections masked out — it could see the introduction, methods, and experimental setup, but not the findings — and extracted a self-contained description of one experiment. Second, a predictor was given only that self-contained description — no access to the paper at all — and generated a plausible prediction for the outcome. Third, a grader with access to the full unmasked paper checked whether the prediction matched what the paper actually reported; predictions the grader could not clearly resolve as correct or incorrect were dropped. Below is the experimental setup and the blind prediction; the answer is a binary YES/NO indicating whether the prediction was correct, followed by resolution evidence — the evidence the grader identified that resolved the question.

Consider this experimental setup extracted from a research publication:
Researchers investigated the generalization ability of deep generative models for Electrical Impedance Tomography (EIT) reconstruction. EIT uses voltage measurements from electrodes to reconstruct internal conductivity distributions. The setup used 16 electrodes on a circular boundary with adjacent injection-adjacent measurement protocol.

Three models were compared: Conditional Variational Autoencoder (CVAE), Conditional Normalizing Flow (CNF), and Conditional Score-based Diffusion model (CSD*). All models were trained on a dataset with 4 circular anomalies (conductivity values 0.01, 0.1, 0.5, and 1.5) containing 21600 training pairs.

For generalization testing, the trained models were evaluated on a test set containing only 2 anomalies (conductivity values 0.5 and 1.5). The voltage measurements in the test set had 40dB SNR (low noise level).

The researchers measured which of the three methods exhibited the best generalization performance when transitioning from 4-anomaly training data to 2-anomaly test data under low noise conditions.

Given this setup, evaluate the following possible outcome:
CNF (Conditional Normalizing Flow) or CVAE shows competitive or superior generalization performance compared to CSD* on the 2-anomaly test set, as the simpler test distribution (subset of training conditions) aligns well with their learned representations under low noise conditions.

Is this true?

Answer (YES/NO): YES